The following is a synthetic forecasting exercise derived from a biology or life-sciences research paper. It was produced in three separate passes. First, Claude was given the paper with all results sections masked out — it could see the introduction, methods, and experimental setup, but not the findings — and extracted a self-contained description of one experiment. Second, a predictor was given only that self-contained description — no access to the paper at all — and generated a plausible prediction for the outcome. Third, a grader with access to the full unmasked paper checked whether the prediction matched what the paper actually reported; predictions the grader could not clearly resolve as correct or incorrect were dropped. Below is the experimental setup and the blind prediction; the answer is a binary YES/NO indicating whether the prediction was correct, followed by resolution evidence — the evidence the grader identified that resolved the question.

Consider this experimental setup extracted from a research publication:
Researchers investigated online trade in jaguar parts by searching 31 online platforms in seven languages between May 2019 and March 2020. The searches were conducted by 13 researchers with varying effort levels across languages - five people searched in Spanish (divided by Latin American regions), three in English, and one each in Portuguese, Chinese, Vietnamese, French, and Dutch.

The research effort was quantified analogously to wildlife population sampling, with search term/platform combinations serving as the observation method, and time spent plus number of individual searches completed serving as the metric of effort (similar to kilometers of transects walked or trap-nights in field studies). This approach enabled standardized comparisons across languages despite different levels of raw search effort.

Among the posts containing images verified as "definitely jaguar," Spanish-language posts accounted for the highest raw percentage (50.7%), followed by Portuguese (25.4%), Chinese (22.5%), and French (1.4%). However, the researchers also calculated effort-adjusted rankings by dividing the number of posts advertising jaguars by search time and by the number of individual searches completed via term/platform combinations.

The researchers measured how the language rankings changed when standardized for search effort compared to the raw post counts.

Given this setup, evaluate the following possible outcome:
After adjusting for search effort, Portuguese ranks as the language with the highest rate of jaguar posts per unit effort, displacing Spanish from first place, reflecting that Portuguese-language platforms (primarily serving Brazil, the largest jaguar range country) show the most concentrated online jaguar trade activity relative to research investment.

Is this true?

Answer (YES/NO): YES